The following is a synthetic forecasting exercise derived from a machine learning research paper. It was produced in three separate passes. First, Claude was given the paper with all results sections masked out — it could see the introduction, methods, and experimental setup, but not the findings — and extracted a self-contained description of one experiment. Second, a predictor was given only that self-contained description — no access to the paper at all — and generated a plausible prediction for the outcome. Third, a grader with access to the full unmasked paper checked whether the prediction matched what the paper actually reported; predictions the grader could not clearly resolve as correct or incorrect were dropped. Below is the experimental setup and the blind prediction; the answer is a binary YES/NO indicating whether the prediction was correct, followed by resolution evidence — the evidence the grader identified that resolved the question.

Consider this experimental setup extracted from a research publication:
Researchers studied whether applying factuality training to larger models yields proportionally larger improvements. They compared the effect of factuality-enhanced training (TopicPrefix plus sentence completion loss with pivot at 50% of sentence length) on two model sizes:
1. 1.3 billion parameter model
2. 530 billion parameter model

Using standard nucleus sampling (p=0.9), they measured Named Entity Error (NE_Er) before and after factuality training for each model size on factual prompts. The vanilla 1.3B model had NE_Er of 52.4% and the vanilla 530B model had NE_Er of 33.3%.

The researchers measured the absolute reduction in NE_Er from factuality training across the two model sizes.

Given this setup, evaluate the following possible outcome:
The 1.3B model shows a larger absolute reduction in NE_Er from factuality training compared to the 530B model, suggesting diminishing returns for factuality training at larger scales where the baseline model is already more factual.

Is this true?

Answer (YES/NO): YES